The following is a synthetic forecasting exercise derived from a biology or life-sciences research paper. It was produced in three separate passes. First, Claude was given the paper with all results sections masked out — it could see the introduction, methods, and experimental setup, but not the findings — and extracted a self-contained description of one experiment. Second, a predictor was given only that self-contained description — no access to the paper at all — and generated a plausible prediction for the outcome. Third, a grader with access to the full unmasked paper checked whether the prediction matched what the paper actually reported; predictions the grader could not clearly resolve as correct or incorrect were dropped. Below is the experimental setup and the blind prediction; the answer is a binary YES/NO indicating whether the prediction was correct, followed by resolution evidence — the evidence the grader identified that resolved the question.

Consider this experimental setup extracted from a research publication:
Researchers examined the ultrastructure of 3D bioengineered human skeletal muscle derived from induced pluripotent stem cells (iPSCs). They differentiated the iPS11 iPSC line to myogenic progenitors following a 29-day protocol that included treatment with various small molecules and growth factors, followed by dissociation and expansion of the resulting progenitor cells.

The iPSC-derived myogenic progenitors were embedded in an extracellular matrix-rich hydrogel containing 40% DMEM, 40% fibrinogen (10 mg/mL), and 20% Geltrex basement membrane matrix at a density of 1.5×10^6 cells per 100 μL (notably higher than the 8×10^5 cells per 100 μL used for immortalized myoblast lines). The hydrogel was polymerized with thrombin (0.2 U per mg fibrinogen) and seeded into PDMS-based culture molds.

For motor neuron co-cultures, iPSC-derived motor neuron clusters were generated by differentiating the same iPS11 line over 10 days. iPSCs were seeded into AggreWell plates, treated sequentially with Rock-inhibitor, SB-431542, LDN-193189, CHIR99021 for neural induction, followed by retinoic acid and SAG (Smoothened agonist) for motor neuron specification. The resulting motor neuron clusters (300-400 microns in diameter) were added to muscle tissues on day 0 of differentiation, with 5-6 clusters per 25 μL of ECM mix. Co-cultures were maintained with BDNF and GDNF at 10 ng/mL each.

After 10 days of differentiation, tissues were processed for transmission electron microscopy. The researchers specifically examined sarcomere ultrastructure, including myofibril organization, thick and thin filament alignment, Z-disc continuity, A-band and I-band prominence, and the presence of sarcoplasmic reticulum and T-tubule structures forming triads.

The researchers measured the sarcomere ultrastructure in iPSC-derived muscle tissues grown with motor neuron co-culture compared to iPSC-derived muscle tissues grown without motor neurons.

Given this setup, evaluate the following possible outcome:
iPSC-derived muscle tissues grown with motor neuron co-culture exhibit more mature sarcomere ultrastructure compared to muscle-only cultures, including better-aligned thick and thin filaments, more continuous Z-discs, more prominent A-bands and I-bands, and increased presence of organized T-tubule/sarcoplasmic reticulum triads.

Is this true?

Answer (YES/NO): YES